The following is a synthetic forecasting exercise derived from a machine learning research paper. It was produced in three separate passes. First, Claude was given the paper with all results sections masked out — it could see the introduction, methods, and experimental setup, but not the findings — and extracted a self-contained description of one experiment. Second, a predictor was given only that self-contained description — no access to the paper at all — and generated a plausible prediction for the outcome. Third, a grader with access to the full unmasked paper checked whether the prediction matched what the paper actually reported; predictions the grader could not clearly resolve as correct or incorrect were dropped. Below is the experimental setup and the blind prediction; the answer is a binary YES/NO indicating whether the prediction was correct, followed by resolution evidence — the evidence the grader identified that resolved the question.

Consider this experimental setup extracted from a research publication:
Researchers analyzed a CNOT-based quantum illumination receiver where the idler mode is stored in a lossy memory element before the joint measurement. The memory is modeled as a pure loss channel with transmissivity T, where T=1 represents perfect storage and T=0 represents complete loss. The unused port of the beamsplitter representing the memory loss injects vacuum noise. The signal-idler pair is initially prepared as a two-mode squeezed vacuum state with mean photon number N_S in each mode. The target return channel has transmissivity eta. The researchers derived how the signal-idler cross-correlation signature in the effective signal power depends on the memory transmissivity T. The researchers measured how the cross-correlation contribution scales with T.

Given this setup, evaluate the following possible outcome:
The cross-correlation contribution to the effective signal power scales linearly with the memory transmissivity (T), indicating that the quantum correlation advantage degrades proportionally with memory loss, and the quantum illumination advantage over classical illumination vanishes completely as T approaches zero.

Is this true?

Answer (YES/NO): NO